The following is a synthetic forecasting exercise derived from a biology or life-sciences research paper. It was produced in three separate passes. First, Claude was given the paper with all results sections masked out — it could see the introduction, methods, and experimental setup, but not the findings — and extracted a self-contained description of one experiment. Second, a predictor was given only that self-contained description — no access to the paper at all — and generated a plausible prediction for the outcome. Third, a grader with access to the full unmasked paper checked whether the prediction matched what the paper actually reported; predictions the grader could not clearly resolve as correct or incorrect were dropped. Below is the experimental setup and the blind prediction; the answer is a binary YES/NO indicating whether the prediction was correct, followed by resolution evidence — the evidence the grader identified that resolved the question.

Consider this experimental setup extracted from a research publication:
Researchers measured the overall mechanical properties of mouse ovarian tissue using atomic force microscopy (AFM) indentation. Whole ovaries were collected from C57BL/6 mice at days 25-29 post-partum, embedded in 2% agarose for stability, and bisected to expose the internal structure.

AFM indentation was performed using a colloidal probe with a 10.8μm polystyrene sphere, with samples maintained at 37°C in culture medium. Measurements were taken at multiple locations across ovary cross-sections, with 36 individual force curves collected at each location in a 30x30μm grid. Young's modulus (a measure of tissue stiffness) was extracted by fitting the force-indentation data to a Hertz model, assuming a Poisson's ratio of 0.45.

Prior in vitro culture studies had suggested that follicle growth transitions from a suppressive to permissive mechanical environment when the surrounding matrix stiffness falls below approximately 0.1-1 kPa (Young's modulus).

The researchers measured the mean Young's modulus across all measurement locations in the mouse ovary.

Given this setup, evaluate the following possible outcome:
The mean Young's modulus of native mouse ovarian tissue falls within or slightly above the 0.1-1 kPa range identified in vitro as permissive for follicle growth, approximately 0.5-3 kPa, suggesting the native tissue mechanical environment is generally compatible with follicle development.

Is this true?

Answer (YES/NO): NO